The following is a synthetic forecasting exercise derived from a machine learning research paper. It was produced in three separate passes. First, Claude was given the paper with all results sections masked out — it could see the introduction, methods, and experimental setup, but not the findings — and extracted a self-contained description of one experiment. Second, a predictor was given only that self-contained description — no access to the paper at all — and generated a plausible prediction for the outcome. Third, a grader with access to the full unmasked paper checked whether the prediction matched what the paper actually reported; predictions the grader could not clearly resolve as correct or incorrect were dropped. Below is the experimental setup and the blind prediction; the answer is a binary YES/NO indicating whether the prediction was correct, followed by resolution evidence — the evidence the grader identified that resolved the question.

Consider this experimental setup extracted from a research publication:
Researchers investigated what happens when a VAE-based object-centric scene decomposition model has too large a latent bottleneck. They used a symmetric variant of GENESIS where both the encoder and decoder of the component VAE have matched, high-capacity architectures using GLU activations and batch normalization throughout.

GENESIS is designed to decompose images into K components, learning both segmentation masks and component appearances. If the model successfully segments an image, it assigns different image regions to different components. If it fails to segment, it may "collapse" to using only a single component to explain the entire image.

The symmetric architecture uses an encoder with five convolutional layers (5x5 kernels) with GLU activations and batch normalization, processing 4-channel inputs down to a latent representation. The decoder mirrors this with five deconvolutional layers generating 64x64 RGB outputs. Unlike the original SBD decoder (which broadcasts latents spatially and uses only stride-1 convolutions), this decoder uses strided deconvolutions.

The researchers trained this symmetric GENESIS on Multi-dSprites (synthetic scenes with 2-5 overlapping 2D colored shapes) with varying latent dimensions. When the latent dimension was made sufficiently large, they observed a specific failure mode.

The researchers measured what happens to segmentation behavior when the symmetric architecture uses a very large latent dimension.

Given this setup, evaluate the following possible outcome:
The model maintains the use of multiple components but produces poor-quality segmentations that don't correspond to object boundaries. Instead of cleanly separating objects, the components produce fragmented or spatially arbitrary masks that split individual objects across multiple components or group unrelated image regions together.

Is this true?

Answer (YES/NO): NO